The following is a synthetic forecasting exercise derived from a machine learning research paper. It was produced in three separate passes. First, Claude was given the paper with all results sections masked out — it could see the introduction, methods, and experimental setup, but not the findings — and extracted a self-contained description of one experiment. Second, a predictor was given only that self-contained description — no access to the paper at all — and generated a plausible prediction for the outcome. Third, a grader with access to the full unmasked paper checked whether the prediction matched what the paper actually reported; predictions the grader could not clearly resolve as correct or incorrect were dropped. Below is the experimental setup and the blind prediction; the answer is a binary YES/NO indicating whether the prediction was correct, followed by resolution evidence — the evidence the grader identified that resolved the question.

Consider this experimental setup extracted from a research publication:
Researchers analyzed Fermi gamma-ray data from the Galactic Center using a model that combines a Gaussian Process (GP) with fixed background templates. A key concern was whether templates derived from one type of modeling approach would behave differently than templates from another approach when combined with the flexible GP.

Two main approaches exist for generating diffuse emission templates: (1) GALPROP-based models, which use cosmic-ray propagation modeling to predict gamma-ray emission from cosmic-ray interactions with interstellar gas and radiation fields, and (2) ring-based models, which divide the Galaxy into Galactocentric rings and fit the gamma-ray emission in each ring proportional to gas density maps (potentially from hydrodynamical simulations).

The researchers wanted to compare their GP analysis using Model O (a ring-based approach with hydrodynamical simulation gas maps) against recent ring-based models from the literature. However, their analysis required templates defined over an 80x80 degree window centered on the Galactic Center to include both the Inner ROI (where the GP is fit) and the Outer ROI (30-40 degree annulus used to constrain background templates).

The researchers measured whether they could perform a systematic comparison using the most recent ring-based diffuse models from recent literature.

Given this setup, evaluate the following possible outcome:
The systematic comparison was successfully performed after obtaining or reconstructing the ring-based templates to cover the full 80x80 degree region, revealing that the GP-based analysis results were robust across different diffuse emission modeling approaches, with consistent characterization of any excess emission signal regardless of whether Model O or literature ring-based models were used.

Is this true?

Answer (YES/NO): NO